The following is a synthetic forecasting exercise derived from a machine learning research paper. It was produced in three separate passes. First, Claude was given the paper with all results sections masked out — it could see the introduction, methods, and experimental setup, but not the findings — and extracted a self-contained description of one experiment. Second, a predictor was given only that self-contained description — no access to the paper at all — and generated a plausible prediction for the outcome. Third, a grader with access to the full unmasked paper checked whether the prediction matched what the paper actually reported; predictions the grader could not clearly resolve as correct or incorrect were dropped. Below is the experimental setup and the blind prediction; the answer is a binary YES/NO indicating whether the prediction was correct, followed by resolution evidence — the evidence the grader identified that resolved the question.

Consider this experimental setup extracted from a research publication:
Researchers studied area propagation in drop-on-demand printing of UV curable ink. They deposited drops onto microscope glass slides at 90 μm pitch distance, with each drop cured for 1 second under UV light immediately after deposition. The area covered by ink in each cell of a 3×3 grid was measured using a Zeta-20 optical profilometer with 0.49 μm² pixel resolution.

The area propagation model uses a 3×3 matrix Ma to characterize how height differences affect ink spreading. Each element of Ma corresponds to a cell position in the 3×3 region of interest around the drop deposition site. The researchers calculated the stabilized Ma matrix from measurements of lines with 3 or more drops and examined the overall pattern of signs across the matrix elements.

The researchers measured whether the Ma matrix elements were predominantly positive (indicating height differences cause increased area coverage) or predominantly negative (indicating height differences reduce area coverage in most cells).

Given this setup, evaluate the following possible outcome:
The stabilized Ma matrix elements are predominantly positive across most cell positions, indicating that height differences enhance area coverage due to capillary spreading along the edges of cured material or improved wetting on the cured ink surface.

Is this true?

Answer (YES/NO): NO